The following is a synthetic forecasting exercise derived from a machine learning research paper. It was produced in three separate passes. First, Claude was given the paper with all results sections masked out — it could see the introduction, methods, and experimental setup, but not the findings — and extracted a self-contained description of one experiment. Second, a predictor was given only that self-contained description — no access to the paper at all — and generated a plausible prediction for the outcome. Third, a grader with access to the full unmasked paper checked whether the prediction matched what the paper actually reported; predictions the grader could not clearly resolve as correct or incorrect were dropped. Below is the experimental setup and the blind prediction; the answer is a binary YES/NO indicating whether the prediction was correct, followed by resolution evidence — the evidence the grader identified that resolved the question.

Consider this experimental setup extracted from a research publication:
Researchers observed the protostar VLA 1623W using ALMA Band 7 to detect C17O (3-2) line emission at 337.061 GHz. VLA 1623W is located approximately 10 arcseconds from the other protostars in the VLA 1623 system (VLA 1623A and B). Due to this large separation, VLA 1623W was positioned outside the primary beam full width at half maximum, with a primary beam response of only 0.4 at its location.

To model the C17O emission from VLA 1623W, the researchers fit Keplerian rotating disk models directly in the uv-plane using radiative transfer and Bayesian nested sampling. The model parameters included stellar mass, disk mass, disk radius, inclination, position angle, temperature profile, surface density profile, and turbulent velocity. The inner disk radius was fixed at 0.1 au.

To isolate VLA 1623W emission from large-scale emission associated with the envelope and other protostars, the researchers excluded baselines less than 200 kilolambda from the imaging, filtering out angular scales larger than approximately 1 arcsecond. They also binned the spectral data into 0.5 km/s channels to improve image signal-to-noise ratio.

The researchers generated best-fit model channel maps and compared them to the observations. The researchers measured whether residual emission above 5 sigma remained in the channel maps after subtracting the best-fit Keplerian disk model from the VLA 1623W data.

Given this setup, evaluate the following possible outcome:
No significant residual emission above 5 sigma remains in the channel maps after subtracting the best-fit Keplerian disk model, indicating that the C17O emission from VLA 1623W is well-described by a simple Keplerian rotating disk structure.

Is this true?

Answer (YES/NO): YES